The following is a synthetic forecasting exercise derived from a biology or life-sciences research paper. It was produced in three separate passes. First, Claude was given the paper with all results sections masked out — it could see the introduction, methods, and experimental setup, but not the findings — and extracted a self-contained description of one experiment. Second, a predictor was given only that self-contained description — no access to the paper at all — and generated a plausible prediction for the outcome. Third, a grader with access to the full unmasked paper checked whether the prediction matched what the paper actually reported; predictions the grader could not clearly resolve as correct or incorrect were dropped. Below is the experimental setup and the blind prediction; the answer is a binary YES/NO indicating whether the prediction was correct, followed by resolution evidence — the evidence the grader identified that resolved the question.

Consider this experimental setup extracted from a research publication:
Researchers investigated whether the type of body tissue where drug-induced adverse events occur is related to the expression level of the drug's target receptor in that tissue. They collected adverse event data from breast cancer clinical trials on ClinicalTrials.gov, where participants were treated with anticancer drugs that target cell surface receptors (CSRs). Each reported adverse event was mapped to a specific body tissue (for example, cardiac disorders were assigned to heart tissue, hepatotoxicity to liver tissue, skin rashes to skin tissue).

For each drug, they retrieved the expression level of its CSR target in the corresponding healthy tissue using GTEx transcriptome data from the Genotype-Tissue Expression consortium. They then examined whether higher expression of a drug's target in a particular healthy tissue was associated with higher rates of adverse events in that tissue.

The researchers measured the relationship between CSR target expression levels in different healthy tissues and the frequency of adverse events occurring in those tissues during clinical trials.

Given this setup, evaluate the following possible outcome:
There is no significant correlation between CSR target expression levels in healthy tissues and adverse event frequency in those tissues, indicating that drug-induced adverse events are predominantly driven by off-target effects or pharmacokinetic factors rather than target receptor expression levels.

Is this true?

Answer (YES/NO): NO